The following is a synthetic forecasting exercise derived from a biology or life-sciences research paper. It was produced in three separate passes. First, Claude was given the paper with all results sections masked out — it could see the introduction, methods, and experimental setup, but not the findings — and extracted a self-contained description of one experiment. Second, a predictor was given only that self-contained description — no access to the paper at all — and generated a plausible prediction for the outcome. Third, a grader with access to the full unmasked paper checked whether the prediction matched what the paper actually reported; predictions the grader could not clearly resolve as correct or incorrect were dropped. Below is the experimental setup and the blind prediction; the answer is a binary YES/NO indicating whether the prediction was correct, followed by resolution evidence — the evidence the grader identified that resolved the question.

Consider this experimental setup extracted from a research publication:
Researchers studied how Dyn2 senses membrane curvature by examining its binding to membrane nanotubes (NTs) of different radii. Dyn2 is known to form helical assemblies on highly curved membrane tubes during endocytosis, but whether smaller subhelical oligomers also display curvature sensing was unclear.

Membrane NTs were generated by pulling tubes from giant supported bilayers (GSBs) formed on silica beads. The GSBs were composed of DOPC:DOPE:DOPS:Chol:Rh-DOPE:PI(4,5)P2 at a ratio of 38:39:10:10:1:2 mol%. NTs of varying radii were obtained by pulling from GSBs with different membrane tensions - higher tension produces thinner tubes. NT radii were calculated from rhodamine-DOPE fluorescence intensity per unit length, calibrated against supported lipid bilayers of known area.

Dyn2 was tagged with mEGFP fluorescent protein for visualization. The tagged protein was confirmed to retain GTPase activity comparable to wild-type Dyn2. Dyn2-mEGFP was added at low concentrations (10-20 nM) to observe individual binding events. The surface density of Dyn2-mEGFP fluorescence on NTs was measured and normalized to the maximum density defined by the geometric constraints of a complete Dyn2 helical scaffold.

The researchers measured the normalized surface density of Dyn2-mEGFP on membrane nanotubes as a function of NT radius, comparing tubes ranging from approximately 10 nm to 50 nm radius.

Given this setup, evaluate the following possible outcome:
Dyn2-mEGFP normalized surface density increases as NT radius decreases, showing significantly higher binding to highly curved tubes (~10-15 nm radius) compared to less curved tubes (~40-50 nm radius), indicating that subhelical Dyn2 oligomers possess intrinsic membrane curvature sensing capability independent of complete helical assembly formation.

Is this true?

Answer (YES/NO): YES